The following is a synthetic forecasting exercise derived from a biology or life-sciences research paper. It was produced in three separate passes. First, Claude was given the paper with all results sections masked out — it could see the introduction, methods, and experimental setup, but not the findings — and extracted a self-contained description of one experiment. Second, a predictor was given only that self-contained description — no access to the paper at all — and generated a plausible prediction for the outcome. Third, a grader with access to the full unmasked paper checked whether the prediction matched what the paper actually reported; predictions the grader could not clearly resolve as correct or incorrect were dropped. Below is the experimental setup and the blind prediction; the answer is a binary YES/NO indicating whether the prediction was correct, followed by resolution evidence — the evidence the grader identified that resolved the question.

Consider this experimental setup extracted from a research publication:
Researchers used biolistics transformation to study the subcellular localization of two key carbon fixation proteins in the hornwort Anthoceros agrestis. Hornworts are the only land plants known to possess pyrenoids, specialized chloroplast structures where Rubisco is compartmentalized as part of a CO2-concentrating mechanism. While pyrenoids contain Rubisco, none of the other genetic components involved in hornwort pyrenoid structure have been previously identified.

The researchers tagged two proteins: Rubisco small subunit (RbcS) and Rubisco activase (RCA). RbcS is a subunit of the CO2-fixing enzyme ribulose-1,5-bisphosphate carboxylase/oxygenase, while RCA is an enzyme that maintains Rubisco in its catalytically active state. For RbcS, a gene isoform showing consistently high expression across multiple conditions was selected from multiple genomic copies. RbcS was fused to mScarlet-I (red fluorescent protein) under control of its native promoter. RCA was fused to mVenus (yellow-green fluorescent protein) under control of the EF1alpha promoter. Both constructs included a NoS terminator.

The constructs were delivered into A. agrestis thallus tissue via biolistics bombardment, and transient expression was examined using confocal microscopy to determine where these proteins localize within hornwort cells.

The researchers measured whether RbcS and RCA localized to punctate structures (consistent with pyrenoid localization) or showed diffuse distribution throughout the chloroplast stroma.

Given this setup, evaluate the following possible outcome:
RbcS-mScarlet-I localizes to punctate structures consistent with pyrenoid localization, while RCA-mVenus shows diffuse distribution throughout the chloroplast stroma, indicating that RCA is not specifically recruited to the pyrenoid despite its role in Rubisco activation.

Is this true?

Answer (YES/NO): NO